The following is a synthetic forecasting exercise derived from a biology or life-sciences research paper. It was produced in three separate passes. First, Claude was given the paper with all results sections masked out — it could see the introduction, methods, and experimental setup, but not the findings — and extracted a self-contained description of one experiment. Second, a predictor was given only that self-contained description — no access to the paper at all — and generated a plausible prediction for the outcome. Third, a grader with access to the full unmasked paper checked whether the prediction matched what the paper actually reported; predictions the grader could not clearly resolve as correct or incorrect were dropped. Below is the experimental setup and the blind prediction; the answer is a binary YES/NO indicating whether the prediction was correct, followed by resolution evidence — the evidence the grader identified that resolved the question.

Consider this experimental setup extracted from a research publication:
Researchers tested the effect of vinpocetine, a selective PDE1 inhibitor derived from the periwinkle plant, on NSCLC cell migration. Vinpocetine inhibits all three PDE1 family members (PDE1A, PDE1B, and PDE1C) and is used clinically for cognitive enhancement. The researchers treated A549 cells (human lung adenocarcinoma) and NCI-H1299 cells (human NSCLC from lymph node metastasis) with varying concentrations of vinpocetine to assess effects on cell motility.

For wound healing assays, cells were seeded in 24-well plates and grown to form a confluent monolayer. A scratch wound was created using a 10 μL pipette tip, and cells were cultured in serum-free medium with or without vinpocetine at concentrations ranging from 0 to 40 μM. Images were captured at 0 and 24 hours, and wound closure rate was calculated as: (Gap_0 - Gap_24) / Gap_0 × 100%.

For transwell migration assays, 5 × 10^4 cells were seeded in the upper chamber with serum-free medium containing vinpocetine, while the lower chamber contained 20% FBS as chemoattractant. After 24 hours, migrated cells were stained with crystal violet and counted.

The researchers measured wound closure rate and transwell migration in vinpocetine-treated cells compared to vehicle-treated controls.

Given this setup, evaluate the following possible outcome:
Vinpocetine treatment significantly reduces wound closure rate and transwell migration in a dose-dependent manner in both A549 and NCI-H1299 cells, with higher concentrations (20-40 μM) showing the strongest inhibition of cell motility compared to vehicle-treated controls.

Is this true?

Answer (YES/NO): NO